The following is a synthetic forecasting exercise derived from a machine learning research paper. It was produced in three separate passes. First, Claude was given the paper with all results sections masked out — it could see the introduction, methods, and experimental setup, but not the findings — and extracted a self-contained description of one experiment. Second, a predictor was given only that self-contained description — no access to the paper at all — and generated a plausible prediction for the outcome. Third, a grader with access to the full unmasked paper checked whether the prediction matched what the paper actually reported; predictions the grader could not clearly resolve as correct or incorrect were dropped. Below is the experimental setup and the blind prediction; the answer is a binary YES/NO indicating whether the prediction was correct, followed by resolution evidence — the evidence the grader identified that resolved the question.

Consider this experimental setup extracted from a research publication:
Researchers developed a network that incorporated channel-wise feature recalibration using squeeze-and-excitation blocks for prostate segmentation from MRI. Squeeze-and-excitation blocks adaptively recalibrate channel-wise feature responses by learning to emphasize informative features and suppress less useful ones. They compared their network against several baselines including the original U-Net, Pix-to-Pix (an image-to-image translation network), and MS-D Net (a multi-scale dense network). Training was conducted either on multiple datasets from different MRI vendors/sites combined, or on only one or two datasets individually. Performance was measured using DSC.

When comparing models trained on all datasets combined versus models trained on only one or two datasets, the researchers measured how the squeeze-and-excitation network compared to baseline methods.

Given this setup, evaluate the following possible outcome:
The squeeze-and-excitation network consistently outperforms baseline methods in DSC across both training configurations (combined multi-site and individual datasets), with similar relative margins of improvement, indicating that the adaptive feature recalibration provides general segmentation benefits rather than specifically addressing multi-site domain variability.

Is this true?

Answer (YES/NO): NO